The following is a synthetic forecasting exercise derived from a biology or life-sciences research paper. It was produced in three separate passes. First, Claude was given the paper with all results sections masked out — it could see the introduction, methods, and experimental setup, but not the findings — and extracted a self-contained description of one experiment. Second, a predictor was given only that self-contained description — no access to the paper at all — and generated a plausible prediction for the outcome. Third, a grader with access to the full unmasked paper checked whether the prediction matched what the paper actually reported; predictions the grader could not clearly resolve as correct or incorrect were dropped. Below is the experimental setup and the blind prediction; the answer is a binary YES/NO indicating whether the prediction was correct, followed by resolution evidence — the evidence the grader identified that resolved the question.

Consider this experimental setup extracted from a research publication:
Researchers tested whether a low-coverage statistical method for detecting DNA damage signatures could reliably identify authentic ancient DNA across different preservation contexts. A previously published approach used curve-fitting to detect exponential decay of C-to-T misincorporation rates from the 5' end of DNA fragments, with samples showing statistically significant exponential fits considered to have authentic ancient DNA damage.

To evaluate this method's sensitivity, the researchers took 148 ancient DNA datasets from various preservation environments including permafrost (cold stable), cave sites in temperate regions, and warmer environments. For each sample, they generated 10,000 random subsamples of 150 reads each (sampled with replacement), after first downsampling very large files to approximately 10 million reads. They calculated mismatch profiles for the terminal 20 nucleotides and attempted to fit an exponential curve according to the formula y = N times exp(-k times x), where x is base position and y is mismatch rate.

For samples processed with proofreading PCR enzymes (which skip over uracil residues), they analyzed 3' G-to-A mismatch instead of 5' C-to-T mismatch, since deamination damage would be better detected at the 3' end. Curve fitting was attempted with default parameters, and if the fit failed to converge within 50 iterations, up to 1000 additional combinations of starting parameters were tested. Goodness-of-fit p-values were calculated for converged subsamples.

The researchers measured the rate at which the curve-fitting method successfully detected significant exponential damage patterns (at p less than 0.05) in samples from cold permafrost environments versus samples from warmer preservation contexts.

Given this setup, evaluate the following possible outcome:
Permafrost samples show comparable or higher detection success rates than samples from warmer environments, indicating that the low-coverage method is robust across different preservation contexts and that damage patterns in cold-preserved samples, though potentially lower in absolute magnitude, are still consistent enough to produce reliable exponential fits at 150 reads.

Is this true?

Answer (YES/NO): NO